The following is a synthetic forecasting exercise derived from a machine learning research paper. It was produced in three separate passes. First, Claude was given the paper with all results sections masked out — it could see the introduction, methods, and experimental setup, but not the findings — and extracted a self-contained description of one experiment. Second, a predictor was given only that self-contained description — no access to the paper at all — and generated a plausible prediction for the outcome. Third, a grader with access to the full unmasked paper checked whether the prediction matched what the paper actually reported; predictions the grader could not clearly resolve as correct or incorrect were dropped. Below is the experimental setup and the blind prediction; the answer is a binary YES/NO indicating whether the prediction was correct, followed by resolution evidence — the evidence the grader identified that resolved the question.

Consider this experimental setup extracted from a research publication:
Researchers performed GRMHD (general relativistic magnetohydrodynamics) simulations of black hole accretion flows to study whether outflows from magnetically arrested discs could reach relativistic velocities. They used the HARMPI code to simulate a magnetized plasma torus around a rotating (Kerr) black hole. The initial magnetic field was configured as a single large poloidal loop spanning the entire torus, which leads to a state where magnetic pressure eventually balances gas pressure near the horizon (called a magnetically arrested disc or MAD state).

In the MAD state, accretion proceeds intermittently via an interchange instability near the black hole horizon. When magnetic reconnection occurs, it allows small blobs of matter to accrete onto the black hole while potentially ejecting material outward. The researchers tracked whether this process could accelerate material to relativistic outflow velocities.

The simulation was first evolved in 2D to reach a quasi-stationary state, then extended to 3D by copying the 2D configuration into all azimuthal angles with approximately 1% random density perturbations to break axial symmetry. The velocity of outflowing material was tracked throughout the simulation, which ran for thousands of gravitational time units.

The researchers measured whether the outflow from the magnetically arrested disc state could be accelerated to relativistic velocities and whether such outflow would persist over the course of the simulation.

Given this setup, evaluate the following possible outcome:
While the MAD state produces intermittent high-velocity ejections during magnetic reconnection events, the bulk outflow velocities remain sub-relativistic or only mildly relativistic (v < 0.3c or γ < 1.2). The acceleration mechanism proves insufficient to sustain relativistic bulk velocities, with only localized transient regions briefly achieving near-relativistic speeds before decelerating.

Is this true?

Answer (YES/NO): NO